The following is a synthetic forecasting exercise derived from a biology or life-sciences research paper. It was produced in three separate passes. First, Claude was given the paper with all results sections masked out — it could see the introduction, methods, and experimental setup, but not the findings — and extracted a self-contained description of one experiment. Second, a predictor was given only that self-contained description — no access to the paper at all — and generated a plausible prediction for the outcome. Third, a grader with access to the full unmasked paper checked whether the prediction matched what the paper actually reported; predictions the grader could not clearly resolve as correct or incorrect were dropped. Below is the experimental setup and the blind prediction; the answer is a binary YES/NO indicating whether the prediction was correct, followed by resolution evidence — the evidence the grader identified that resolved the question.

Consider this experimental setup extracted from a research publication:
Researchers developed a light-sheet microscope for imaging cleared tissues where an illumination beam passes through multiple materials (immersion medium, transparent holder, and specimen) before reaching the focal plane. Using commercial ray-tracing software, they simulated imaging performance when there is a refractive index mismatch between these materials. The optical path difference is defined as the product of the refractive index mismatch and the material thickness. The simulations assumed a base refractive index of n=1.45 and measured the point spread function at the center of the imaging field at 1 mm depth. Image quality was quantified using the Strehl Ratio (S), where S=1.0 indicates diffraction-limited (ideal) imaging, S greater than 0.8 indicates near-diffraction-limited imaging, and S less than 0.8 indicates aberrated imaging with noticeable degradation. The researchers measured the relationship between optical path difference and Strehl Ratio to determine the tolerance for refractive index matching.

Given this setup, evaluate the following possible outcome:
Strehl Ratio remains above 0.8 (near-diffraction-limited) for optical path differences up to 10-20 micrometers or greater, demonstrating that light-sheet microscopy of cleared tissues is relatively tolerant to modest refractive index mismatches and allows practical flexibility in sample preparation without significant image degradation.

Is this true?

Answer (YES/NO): NO